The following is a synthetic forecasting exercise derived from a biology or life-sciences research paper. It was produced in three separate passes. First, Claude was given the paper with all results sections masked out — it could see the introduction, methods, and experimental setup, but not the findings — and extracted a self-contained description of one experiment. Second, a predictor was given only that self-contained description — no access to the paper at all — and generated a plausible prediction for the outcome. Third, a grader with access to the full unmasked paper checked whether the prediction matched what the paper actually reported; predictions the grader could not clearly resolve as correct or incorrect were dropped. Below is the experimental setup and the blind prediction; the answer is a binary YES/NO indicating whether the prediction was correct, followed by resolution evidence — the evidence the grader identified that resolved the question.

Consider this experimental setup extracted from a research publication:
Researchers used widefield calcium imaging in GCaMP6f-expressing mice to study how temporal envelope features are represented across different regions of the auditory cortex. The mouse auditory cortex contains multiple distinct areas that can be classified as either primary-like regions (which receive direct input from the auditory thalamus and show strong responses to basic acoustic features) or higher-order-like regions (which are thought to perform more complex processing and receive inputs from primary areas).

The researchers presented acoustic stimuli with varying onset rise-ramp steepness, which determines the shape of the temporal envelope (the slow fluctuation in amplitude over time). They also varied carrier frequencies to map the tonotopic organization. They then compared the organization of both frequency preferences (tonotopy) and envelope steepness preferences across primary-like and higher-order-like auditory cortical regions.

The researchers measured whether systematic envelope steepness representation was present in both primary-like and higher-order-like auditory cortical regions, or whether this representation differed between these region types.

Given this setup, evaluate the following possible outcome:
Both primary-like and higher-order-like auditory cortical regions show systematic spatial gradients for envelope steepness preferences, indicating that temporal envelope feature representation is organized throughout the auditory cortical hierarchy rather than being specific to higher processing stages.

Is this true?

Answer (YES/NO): NO